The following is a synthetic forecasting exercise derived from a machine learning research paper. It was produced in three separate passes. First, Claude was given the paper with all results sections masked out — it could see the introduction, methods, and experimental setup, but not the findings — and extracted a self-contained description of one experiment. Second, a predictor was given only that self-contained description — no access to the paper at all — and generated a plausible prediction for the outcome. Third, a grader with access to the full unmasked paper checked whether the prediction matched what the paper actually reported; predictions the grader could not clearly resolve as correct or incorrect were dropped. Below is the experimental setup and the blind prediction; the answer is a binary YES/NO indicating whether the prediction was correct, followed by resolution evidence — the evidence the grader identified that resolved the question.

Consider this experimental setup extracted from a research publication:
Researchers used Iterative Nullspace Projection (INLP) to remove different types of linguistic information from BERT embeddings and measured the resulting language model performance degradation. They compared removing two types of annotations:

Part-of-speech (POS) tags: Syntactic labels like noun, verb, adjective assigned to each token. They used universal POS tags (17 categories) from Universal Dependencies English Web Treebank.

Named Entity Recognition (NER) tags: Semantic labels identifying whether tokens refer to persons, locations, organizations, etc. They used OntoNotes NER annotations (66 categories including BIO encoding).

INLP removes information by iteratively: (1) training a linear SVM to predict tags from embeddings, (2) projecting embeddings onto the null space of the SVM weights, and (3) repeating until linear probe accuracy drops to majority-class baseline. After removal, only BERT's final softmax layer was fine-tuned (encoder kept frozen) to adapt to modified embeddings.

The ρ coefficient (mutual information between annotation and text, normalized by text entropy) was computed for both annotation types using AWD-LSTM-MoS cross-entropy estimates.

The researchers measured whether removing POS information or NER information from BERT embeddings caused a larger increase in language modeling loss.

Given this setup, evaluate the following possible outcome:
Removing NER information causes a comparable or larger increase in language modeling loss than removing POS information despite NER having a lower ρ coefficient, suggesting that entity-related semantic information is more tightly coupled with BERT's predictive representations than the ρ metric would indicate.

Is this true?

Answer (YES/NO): NO